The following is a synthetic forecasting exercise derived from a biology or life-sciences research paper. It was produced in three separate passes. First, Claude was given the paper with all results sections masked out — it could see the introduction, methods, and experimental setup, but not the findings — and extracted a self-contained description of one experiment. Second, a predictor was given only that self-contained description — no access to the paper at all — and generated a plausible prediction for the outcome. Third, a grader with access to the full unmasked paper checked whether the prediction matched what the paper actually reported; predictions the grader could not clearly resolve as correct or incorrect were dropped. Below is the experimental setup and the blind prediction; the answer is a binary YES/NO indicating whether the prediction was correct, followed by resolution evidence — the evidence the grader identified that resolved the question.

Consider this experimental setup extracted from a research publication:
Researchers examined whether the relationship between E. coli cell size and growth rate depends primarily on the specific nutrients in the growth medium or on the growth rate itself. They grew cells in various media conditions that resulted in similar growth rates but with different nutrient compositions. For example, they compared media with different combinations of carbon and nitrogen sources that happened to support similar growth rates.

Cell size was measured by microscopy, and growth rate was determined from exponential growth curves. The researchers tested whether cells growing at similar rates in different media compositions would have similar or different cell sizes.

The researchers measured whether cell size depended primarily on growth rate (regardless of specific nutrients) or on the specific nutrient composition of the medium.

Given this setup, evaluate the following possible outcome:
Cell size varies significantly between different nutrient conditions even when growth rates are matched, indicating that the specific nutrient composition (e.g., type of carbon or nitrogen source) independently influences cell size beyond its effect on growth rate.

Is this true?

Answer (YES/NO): NO